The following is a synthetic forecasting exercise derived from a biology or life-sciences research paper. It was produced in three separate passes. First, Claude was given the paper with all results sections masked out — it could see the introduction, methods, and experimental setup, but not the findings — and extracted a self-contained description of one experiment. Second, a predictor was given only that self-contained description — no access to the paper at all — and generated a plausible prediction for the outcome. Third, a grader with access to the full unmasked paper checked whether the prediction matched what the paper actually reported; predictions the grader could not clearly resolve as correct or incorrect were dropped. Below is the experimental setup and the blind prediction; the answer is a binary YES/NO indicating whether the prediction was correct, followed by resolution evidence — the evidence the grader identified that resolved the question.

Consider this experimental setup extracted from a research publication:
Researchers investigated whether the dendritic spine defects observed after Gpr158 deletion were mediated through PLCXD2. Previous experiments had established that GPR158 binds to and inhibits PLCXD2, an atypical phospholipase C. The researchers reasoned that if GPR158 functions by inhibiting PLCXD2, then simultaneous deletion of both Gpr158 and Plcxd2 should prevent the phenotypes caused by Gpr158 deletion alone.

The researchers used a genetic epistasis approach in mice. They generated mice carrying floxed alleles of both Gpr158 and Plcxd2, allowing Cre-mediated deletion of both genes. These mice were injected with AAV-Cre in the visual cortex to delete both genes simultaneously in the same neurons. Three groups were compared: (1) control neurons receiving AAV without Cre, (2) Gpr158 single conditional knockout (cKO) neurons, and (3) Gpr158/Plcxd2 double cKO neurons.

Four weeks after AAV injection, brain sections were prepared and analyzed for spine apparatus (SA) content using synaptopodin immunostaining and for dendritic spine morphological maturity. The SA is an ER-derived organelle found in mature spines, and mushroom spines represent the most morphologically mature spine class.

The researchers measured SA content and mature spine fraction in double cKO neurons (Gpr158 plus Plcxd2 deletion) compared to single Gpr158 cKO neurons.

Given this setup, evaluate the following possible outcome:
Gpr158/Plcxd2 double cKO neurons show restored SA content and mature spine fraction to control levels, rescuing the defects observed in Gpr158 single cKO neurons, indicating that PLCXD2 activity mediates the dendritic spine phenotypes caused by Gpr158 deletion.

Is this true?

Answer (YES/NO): YES